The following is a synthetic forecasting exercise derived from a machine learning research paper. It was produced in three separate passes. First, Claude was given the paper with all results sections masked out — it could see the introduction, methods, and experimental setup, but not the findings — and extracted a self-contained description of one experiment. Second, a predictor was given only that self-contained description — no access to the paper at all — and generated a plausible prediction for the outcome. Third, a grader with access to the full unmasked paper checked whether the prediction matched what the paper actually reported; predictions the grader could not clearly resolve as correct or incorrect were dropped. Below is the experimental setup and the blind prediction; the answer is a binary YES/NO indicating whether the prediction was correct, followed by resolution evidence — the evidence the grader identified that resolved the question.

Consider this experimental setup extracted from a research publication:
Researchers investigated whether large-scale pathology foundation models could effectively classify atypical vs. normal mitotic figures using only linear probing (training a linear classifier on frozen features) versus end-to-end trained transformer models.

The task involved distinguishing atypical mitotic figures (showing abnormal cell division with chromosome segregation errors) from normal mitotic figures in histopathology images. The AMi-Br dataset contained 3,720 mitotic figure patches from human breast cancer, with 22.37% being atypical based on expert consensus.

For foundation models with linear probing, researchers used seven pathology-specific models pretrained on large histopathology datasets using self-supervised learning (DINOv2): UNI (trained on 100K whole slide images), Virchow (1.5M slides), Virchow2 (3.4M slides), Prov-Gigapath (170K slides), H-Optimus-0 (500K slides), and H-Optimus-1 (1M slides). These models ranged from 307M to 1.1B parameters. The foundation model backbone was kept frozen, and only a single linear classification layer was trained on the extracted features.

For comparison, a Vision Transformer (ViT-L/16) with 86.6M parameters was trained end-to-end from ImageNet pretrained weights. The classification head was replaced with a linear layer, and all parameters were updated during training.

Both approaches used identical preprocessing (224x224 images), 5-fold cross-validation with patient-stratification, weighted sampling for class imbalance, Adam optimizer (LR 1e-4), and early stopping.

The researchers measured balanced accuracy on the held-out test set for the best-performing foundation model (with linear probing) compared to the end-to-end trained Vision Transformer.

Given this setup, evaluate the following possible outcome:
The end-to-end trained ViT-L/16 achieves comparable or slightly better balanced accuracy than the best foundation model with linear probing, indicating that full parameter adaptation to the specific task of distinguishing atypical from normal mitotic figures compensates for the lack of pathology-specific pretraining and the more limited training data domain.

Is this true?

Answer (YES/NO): NO